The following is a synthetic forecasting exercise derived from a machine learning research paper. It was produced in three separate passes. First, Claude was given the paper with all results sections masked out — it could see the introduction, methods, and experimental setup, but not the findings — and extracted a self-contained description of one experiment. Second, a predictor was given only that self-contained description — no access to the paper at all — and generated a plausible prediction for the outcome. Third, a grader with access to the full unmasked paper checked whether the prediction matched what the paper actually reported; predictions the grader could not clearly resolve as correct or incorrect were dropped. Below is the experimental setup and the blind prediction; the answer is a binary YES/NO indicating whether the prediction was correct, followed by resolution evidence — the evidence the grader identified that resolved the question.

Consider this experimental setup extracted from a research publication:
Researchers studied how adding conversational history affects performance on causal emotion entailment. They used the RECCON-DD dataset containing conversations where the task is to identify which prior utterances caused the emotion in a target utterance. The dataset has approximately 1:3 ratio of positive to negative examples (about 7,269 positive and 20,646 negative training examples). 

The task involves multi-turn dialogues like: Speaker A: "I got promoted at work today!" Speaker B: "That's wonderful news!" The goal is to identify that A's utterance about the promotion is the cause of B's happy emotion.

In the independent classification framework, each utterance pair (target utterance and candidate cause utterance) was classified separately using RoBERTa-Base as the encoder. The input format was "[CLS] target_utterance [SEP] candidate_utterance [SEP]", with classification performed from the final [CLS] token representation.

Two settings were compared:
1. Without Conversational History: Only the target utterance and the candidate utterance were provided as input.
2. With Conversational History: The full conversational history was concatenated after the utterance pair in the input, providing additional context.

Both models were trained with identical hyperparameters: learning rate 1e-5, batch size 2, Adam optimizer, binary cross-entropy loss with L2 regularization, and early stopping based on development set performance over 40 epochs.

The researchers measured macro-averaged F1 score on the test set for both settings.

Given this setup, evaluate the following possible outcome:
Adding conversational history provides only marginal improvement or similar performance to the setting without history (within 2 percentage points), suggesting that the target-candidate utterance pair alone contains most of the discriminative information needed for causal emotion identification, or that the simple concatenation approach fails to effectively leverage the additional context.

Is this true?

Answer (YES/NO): NO